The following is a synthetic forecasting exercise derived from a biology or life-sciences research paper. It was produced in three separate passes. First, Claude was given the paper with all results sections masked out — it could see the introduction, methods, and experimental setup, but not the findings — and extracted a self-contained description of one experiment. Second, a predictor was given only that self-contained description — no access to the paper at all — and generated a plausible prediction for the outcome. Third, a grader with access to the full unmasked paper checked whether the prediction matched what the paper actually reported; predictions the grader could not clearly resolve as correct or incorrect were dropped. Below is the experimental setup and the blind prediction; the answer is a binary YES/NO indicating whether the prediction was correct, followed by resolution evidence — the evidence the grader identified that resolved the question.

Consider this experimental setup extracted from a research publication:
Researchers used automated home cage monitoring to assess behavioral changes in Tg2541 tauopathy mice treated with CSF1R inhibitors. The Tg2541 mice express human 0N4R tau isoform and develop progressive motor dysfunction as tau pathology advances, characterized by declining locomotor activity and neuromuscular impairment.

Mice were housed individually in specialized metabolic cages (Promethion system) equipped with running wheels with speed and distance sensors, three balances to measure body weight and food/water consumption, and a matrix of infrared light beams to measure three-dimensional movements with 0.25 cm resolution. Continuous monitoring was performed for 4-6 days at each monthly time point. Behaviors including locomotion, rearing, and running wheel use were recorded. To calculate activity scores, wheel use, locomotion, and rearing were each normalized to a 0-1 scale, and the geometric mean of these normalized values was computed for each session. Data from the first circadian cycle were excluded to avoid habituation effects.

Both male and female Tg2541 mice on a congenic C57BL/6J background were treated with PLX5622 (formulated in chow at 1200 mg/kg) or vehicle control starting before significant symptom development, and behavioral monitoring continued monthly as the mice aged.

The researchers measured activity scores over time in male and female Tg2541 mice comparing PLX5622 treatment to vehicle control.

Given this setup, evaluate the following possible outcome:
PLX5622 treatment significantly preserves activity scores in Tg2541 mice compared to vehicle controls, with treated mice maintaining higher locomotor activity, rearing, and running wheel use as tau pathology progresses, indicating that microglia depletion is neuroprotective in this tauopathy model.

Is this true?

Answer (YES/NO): NO